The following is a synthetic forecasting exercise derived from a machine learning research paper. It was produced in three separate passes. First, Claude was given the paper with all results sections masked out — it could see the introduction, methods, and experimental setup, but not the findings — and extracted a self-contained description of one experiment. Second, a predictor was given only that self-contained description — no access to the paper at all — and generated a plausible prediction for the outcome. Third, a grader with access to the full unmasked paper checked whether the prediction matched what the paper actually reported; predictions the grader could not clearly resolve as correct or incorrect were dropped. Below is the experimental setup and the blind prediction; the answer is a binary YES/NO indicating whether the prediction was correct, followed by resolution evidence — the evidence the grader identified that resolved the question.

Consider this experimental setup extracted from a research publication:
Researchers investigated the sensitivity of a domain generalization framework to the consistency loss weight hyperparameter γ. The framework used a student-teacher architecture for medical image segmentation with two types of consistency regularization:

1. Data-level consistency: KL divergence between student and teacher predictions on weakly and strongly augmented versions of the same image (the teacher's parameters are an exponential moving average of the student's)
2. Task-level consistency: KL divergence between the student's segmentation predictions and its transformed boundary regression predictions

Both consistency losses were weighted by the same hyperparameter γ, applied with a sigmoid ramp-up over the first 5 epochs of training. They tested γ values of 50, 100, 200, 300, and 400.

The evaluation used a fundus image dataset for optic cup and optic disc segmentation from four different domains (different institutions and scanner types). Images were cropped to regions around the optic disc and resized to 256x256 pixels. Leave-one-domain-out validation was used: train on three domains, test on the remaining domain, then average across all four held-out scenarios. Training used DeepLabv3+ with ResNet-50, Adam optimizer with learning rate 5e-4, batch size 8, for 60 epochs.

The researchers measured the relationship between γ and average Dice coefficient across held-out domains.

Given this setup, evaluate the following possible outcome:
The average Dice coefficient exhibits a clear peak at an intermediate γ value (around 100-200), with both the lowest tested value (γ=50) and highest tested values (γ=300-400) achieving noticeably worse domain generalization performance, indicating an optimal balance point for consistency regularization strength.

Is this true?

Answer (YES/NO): NO